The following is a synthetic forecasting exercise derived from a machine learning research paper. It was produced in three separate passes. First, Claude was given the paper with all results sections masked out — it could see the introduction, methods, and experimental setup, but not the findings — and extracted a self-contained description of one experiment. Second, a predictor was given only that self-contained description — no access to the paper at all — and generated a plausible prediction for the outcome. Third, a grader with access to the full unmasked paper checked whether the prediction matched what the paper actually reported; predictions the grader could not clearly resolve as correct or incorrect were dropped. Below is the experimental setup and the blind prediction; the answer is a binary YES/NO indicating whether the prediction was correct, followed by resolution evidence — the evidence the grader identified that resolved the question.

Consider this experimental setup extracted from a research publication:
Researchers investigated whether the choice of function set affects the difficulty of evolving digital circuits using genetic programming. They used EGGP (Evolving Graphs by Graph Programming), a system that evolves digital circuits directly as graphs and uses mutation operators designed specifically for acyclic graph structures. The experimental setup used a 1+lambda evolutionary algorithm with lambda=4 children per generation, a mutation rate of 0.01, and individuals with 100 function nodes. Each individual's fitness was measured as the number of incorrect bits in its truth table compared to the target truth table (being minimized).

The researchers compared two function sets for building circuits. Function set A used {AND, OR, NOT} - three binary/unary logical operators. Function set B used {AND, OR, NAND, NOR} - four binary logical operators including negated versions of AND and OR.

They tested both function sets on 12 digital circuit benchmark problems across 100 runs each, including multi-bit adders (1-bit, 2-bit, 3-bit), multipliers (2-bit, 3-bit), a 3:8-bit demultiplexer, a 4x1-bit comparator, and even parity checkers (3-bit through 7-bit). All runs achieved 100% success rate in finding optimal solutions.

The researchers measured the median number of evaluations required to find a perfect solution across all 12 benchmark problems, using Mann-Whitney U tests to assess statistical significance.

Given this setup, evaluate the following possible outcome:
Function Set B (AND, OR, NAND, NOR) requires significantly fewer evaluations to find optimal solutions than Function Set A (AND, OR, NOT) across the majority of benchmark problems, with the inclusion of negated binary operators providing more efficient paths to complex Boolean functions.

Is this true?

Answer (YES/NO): YES